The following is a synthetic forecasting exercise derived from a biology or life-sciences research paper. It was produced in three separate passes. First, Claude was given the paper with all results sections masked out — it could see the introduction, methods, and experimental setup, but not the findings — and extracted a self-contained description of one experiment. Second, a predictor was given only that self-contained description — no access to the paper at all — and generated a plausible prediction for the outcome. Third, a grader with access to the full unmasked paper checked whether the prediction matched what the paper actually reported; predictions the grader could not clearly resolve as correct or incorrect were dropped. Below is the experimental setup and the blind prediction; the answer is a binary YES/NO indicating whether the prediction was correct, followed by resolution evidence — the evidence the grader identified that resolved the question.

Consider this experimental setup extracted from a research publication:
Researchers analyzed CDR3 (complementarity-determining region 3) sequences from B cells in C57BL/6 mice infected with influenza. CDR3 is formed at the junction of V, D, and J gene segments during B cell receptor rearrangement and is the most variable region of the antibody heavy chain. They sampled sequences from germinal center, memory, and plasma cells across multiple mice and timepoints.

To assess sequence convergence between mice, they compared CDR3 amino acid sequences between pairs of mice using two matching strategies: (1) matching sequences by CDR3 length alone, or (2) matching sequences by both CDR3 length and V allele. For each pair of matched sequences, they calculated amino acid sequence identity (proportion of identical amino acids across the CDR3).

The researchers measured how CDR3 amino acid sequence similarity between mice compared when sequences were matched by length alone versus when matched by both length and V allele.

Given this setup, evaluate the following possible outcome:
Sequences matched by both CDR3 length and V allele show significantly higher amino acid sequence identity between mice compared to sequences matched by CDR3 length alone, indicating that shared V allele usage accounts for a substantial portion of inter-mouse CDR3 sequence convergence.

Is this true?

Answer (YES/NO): NO